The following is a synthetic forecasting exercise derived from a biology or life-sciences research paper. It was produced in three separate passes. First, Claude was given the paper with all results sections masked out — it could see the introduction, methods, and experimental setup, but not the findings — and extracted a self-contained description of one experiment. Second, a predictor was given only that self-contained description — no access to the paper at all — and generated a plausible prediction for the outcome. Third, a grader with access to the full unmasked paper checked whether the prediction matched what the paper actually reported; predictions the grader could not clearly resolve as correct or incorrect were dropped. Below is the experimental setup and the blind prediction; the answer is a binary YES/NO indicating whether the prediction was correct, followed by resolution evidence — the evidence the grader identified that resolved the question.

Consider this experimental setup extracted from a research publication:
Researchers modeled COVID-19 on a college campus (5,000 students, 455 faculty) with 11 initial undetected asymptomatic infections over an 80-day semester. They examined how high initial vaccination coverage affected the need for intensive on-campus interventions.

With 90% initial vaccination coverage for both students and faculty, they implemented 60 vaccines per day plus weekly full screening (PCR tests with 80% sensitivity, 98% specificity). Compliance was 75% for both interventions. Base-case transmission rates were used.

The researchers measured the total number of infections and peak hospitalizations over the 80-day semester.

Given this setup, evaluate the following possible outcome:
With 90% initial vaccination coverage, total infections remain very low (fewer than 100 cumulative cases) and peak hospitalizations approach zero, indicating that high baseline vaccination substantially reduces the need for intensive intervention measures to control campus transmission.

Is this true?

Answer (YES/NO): YES